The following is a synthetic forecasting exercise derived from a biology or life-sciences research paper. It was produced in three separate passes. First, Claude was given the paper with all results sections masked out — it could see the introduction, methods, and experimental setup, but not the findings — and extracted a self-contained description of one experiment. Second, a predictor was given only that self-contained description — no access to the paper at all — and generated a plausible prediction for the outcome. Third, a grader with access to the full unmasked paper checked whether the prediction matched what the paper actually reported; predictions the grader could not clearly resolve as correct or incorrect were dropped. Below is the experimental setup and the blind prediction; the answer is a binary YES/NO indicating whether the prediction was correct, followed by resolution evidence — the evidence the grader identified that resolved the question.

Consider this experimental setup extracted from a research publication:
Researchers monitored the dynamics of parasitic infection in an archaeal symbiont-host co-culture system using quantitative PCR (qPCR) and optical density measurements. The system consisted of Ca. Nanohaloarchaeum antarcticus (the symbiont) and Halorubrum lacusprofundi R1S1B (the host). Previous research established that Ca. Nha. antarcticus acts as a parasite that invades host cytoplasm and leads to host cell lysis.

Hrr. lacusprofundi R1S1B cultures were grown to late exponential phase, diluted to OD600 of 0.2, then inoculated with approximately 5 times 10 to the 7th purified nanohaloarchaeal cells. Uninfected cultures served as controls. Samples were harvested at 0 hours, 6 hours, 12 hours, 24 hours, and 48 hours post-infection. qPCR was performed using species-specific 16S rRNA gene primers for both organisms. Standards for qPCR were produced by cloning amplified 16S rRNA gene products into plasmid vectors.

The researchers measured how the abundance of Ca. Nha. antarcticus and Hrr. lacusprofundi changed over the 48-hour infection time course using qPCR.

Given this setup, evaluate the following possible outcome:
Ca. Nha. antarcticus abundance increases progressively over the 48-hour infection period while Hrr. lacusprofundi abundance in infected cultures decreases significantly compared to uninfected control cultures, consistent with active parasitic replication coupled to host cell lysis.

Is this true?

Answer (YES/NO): NO